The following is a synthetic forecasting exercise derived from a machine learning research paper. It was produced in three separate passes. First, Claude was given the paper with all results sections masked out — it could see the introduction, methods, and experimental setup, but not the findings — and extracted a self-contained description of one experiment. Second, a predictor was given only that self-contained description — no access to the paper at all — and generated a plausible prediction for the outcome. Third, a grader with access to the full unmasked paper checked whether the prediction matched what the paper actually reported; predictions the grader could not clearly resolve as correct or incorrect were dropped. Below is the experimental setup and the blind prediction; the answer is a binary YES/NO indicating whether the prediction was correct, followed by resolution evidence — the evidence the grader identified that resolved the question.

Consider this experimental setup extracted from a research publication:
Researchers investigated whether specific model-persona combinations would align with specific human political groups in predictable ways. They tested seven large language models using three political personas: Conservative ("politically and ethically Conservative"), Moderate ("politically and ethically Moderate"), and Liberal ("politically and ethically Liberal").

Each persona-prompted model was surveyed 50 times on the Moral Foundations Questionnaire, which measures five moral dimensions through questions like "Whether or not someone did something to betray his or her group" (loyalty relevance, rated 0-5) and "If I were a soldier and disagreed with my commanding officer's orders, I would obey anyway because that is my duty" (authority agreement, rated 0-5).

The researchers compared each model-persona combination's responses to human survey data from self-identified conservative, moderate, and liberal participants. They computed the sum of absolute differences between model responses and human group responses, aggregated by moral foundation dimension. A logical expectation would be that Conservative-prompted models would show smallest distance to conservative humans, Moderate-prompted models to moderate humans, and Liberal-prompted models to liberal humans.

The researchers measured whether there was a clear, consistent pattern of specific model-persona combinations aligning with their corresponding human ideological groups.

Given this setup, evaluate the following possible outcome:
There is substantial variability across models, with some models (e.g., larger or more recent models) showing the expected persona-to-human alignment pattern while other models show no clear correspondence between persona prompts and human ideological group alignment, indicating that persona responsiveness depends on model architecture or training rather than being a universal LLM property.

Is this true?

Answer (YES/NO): NO